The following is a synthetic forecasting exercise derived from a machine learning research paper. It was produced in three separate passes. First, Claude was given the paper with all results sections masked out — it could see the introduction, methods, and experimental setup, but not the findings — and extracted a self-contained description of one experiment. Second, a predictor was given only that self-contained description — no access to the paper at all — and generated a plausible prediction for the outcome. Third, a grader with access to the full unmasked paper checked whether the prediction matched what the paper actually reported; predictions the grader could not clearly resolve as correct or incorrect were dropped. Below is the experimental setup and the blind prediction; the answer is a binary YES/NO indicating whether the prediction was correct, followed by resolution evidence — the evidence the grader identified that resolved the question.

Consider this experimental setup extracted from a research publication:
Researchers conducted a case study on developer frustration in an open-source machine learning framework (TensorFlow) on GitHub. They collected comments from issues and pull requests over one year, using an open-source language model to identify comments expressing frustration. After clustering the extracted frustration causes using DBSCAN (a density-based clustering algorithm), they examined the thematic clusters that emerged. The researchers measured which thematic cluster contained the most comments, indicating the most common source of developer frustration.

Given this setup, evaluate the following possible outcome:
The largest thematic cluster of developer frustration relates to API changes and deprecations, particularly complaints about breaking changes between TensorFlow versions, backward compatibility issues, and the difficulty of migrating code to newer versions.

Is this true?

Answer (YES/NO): NO